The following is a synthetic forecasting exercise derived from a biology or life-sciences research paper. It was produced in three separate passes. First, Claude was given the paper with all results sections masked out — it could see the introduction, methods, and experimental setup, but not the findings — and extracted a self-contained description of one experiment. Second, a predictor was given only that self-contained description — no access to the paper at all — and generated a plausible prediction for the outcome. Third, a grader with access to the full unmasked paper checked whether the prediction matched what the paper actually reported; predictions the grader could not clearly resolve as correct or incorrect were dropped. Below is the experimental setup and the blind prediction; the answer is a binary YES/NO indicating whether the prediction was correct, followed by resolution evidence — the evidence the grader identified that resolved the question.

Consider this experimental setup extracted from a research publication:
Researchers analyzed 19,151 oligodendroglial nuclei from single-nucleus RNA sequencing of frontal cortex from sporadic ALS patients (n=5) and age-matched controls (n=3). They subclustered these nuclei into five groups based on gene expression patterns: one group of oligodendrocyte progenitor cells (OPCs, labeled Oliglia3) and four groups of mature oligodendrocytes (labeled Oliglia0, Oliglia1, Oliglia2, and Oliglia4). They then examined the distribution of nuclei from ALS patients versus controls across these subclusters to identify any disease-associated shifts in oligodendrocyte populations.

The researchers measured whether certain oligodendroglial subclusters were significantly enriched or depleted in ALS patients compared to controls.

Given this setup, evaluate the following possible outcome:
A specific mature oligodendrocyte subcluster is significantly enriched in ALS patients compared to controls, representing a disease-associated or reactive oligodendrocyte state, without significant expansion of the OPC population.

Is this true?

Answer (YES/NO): YES